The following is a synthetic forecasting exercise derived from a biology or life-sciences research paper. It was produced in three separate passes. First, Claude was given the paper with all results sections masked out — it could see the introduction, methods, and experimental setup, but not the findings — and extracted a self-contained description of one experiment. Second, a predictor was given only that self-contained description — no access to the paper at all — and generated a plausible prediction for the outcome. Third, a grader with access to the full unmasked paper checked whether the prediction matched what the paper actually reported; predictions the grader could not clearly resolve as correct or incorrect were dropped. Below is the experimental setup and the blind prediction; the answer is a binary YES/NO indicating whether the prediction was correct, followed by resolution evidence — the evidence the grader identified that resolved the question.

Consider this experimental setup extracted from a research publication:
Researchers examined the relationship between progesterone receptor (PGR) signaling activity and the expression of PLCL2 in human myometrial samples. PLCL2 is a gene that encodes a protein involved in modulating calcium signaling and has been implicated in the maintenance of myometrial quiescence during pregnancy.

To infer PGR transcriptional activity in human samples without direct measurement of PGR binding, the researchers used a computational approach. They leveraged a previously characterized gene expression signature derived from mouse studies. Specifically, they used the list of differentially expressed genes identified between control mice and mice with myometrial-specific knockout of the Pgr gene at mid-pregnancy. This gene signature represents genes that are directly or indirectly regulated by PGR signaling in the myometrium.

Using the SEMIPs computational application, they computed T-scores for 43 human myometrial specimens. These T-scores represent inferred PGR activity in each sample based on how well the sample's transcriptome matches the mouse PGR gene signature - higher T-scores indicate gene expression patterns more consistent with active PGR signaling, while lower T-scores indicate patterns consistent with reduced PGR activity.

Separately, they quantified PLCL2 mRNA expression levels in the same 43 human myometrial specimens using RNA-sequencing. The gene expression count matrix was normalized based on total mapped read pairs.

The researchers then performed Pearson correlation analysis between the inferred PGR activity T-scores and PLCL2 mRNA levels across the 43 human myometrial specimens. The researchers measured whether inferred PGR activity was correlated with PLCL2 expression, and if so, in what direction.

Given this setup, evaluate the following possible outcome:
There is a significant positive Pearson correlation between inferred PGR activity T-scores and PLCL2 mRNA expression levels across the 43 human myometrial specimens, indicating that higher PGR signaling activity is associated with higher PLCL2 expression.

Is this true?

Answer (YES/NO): YES